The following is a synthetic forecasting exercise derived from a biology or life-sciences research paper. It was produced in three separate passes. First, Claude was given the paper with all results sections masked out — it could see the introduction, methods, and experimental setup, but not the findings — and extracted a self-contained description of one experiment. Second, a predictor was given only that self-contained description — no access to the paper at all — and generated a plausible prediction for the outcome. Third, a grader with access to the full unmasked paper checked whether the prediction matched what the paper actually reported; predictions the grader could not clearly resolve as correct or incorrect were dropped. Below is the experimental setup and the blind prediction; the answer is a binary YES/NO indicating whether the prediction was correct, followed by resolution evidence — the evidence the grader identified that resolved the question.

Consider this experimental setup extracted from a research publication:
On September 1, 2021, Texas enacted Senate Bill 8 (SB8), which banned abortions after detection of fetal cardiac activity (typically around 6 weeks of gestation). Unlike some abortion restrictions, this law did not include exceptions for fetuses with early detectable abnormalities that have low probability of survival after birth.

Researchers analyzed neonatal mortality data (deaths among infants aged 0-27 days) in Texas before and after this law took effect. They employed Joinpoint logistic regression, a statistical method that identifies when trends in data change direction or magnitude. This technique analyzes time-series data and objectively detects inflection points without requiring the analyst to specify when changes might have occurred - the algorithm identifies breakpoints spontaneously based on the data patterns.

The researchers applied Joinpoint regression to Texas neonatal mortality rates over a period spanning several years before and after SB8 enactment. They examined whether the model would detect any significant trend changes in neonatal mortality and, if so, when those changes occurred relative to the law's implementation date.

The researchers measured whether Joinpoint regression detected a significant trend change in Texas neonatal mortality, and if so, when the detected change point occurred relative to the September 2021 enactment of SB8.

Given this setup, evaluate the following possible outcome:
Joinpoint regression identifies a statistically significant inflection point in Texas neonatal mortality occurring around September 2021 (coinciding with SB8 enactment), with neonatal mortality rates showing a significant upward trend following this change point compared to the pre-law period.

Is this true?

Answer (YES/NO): YES